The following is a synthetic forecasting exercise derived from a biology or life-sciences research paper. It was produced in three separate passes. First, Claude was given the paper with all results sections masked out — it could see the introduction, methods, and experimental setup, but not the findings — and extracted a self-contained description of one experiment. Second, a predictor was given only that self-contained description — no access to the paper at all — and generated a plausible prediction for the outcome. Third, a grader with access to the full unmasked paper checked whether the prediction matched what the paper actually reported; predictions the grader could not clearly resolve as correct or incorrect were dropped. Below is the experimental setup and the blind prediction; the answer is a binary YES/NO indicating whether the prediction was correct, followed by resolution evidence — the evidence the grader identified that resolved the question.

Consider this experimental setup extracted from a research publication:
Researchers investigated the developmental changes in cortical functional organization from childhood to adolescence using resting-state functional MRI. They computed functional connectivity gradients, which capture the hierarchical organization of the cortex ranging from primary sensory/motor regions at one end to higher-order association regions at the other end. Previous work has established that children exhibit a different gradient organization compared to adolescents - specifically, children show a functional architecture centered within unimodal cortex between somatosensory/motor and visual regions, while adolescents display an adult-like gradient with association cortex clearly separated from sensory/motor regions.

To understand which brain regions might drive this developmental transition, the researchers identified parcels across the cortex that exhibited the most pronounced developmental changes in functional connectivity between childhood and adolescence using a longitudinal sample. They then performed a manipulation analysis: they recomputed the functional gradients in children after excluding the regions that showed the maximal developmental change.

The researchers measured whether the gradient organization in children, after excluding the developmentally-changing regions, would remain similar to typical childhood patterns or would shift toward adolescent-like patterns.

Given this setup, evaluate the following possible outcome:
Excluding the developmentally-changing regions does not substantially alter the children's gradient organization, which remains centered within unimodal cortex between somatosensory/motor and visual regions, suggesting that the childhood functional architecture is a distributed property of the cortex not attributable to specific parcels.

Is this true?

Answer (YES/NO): NO